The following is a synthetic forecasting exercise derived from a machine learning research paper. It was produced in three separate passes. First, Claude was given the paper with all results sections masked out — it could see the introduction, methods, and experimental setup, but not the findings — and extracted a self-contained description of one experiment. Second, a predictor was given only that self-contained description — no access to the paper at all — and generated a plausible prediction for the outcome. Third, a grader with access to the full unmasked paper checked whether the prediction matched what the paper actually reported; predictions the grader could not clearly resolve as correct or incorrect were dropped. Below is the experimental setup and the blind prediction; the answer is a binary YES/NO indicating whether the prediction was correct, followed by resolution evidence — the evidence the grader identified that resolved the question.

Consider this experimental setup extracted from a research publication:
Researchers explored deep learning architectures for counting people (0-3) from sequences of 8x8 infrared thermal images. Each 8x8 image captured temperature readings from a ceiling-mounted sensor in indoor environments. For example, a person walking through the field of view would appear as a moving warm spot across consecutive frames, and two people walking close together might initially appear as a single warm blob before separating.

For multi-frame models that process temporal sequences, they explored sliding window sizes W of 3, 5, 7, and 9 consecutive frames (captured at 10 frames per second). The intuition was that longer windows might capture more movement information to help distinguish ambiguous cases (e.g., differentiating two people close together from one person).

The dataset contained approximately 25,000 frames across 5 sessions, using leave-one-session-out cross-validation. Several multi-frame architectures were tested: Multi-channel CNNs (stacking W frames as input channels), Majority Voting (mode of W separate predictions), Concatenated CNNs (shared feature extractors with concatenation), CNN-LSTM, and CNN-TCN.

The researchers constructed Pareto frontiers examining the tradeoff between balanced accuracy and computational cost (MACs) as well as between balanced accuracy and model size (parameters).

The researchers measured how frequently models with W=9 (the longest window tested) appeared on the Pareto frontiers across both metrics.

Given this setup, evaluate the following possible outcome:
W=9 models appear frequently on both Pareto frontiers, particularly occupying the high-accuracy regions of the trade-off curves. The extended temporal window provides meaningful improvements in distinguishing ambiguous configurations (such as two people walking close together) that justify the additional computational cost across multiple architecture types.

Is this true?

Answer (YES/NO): NO